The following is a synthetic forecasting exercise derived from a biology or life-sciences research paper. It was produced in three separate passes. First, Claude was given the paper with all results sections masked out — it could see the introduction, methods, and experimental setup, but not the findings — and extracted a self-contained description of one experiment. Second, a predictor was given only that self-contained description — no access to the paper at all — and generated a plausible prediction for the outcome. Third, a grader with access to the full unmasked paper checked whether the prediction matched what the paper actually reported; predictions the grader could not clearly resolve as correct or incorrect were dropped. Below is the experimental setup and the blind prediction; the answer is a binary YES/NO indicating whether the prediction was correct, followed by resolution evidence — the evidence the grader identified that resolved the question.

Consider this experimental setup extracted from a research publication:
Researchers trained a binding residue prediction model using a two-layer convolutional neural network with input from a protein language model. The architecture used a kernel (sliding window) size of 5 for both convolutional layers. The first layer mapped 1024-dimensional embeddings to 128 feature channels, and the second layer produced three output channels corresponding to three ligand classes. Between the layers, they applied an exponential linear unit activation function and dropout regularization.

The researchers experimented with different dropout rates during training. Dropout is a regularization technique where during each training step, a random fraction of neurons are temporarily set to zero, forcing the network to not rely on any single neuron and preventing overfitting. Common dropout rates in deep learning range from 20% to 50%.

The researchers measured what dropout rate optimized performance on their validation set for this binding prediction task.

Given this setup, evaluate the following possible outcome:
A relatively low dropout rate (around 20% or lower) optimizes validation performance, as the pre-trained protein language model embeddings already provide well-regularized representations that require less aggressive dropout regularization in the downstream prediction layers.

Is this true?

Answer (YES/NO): NO